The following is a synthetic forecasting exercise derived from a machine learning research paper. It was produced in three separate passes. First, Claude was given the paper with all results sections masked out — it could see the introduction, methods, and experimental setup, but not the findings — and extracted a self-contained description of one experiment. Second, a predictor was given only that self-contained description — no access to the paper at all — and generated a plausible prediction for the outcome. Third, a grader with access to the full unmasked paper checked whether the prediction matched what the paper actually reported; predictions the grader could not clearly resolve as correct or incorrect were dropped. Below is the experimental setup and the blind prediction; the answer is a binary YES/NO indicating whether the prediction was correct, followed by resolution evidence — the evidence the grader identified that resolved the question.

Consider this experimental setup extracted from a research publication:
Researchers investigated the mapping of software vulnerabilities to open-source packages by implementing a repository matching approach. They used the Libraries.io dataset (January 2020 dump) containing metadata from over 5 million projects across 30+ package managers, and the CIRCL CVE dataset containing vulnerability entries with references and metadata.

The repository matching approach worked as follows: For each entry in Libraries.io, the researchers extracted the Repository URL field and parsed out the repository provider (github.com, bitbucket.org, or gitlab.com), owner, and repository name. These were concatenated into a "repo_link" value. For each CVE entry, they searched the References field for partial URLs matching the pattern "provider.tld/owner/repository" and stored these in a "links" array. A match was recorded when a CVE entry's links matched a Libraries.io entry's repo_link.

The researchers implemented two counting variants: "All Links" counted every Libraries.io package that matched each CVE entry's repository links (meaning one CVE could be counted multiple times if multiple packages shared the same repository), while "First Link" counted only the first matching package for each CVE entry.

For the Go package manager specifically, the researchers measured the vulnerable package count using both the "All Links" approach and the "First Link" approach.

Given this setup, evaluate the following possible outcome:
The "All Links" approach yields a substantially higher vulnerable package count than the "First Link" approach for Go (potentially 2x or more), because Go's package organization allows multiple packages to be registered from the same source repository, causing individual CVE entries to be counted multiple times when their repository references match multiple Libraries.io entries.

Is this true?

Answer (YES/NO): YES